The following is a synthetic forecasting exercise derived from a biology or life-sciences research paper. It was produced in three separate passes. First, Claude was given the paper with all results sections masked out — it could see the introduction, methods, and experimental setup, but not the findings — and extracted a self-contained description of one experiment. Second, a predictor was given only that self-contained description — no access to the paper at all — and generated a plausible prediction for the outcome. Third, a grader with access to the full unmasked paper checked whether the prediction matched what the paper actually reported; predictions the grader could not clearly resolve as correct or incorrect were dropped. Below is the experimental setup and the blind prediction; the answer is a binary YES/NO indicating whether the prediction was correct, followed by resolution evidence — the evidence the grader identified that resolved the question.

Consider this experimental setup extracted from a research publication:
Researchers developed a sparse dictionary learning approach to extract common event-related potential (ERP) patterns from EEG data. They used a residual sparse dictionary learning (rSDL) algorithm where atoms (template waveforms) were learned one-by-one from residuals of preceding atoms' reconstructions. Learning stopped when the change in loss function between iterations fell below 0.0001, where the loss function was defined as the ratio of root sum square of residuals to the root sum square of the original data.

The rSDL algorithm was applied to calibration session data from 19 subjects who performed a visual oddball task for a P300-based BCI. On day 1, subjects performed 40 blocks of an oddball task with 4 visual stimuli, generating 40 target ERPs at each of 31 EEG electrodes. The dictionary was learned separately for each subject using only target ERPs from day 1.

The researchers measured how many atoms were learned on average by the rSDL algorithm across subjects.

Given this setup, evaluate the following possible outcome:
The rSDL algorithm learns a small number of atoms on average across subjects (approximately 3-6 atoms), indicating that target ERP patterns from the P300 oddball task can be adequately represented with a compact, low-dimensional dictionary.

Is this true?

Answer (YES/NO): NO